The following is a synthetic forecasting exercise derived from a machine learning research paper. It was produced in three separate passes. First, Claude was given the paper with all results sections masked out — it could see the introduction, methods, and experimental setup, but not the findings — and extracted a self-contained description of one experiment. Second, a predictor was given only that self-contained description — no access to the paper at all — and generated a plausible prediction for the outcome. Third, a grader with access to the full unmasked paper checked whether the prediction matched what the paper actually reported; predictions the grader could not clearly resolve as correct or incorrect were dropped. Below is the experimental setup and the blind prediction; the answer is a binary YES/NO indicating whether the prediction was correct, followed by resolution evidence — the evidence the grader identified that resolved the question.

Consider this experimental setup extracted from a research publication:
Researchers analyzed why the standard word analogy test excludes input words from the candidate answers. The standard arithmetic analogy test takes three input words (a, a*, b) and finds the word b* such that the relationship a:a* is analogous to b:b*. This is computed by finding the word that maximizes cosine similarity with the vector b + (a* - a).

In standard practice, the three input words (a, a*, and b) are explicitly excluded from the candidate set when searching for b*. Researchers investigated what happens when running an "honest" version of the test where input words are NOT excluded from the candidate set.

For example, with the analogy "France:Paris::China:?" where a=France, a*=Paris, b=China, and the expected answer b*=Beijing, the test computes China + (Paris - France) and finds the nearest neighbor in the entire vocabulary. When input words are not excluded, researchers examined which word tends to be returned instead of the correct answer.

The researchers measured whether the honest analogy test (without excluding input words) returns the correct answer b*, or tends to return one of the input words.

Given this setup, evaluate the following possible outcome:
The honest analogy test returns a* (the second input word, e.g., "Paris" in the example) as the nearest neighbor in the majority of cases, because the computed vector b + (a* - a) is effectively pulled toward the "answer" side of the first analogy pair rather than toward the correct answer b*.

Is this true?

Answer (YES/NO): NO